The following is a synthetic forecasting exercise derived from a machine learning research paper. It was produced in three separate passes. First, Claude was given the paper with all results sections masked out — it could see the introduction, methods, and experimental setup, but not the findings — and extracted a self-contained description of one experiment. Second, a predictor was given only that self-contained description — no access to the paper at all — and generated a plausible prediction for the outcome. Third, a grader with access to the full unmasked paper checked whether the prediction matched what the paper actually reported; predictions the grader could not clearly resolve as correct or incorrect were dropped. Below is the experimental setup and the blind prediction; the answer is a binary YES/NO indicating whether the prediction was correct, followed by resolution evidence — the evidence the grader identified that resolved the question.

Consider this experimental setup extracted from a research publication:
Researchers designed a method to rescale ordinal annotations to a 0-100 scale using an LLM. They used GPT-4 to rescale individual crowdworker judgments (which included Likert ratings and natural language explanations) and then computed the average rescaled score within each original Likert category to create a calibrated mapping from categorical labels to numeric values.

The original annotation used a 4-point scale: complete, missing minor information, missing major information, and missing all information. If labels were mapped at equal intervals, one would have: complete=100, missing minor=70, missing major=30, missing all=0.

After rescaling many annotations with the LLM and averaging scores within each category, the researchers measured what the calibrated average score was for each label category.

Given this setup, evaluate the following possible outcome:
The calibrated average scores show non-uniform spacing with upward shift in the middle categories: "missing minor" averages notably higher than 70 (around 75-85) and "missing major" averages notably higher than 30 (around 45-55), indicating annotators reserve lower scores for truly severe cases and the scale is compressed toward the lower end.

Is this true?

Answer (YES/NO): YES